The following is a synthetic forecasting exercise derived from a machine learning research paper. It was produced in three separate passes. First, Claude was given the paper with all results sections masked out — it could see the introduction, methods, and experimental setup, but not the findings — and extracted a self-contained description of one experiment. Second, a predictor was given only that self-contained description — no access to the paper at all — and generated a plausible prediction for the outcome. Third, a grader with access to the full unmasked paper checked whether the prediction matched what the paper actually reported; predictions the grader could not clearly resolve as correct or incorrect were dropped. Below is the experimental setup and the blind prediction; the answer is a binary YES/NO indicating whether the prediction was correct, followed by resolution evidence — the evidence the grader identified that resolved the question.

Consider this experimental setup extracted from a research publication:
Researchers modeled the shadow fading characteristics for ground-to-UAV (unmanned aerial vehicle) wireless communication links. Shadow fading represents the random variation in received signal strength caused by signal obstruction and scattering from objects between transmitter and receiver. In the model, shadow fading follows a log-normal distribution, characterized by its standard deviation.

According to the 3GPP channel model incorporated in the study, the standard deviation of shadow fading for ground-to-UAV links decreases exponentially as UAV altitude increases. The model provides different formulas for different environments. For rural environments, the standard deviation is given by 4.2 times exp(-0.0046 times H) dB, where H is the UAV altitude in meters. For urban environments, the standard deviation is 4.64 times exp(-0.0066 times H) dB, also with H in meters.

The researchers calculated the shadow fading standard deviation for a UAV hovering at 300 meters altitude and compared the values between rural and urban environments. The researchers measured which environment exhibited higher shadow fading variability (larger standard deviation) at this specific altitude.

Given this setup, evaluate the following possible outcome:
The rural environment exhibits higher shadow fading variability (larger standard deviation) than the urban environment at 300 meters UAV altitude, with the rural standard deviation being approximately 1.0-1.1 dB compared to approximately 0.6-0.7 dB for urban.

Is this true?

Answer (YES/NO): YES